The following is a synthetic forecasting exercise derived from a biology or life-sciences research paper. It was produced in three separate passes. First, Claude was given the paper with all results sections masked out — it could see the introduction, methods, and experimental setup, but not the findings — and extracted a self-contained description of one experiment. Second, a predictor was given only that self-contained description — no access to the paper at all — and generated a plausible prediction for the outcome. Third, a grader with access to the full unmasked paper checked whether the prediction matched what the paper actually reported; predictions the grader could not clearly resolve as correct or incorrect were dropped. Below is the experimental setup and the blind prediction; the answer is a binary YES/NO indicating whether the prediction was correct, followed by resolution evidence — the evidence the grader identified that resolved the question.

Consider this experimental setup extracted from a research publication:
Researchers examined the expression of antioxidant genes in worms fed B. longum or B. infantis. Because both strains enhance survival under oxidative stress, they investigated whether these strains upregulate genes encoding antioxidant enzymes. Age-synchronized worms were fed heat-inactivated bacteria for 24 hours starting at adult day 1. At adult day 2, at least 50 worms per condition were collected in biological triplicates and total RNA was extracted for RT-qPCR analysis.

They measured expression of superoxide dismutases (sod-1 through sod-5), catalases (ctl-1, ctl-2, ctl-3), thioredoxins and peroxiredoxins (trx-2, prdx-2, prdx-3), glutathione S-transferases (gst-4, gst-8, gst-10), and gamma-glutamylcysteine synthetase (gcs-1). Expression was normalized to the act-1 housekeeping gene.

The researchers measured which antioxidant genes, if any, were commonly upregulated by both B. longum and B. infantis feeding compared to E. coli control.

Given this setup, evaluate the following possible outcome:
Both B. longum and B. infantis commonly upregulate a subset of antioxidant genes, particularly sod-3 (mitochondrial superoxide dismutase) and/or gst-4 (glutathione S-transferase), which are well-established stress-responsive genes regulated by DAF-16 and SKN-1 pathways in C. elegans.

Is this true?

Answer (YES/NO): NO